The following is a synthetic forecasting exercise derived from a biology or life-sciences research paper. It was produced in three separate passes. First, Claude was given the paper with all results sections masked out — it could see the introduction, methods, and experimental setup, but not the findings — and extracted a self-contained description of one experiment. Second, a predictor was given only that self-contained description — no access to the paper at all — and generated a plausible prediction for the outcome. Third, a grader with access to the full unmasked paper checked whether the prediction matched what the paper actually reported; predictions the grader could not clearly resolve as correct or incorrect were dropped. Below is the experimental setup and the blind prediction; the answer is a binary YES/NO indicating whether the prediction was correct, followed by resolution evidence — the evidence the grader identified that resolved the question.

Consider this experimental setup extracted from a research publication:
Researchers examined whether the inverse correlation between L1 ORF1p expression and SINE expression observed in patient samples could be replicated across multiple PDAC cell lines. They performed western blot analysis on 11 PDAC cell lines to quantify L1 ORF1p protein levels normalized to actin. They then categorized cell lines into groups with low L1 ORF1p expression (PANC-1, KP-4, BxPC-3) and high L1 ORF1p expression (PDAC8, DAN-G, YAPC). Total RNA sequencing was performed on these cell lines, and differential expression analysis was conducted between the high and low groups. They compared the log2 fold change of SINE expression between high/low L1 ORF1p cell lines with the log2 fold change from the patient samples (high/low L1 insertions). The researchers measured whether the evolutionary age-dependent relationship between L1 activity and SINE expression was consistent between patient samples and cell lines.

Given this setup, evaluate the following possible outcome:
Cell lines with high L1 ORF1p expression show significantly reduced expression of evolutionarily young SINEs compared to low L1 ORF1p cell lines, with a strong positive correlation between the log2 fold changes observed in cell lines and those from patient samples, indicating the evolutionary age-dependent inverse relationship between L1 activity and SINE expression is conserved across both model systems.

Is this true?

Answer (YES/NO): YES